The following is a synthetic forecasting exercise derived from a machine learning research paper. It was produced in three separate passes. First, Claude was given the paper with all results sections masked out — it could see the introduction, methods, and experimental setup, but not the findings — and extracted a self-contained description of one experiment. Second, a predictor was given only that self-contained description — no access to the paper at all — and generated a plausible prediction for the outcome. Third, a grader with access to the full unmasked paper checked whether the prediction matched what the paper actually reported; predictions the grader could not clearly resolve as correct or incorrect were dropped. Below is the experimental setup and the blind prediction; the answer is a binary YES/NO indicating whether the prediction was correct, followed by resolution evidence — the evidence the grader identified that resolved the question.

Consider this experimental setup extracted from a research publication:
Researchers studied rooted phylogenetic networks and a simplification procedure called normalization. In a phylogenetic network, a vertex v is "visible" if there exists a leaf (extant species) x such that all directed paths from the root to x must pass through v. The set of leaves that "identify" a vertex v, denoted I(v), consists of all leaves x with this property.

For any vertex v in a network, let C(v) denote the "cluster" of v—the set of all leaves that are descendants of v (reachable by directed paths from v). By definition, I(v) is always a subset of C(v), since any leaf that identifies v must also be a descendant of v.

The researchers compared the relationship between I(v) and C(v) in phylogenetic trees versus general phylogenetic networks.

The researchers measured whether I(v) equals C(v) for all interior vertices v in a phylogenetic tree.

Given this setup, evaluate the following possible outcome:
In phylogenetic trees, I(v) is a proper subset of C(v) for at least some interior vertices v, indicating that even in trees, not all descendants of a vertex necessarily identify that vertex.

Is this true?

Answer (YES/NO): NO